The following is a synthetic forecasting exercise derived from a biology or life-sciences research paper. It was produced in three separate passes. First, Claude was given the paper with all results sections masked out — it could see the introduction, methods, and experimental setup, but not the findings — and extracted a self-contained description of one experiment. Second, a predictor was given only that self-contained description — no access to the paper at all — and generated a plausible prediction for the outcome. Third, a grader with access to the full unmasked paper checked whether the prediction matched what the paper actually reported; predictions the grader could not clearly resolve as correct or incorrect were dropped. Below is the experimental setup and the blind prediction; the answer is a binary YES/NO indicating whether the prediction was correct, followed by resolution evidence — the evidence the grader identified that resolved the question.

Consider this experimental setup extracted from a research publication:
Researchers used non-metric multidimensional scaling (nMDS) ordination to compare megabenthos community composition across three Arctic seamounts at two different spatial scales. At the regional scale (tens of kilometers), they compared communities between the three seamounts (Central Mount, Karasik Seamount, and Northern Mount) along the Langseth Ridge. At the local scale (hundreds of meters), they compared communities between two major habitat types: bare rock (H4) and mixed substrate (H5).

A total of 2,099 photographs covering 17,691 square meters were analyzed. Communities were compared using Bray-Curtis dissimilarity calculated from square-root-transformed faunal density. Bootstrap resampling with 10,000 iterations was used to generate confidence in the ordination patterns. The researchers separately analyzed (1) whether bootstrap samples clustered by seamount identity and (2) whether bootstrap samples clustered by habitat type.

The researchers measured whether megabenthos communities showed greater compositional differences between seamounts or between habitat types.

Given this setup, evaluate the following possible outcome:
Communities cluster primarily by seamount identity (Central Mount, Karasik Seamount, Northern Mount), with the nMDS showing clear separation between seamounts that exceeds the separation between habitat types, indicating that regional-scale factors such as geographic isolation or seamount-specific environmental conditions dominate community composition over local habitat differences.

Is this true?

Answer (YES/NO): NO